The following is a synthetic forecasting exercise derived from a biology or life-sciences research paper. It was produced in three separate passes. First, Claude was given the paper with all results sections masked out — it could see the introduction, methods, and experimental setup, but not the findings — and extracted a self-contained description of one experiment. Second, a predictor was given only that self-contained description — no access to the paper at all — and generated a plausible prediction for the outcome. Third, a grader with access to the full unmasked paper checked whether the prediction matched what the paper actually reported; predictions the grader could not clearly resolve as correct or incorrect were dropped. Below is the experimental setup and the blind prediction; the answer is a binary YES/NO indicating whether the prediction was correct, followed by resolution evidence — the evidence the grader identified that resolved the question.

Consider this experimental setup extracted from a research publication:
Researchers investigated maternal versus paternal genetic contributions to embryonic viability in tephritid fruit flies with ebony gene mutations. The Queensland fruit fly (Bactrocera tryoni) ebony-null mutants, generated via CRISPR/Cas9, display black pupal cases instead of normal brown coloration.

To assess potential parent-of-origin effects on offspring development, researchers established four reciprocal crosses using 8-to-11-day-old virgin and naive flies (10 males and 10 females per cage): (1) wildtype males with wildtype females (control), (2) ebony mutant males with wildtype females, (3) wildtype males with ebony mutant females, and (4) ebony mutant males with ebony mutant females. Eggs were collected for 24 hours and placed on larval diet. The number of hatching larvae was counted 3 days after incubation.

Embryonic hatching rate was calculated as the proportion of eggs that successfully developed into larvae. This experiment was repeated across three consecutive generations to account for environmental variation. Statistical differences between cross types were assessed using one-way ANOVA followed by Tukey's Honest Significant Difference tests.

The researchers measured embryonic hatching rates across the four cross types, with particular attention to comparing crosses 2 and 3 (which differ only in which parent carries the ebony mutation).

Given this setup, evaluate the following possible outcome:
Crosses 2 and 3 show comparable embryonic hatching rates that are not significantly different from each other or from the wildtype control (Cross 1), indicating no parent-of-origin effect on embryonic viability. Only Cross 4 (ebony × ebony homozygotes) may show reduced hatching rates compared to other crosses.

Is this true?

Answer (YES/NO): NO